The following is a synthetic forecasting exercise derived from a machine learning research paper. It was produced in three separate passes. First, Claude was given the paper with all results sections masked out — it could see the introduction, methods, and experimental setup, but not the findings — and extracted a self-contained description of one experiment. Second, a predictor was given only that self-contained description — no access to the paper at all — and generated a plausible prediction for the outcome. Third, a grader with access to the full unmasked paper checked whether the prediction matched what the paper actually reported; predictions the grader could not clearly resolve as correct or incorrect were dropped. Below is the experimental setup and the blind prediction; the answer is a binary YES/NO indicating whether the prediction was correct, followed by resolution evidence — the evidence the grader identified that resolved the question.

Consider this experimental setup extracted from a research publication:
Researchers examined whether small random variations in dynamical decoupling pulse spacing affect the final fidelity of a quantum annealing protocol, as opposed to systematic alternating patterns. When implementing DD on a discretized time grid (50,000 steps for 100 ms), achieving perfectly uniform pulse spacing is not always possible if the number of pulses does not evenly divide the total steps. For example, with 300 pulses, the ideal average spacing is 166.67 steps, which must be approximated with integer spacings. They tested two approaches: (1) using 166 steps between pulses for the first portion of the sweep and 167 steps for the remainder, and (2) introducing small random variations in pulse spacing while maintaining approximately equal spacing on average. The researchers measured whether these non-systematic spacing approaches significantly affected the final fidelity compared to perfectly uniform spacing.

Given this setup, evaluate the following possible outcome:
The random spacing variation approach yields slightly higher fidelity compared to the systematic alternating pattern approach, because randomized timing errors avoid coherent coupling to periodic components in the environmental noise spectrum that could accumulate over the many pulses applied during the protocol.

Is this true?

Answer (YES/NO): NO